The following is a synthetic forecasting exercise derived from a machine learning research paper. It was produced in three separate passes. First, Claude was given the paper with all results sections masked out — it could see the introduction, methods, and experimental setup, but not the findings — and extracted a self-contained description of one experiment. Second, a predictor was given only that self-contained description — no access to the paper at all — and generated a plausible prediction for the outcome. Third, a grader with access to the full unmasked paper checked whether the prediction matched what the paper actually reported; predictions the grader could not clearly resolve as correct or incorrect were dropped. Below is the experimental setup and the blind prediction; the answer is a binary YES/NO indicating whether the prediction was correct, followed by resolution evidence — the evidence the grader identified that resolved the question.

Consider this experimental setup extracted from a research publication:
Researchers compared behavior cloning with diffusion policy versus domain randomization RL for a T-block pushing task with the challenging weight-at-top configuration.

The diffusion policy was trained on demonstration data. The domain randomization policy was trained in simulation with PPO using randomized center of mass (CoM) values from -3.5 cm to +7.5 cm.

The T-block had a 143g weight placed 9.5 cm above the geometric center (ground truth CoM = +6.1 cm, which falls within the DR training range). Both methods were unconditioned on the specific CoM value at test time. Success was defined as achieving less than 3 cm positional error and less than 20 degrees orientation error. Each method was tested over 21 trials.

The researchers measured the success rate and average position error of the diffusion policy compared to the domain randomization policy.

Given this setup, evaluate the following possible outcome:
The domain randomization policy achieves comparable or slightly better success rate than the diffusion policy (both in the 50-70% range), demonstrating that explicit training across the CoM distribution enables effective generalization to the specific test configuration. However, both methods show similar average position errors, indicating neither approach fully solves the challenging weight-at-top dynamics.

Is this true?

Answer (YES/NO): NO